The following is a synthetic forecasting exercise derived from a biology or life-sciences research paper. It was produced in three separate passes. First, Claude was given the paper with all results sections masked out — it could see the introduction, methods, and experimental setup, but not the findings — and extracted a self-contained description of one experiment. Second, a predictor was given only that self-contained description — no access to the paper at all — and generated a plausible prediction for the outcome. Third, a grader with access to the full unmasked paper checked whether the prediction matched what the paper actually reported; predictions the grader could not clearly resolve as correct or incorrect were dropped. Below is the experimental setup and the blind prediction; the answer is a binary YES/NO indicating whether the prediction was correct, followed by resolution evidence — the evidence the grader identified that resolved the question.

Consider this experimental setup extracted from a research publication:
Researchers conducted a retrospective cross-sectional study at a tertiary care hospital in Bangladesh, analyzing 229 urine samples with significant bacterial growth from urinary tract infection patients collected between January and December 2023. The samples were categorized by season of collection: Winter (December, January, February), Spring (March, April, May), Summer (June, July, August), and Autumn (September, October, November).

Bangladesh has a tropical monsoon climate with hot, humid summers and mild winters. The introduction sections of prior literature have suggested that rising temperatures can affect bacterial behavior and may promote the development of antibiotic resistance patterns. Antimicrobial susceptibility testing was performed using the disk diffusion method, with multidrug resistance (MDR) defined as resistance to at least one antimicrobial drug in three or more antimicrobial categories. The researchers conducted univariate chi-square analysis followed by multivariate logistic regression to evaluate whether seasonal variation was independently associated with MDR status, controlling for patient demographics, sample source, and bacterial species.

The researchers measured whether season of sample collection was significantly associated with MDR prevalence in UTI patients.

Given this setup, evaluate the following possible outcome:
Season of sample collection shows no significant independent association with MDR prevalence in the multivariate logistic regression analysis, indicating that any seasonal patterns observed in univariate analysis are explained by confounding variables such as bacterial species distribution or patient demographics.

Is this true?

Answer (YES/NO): NO